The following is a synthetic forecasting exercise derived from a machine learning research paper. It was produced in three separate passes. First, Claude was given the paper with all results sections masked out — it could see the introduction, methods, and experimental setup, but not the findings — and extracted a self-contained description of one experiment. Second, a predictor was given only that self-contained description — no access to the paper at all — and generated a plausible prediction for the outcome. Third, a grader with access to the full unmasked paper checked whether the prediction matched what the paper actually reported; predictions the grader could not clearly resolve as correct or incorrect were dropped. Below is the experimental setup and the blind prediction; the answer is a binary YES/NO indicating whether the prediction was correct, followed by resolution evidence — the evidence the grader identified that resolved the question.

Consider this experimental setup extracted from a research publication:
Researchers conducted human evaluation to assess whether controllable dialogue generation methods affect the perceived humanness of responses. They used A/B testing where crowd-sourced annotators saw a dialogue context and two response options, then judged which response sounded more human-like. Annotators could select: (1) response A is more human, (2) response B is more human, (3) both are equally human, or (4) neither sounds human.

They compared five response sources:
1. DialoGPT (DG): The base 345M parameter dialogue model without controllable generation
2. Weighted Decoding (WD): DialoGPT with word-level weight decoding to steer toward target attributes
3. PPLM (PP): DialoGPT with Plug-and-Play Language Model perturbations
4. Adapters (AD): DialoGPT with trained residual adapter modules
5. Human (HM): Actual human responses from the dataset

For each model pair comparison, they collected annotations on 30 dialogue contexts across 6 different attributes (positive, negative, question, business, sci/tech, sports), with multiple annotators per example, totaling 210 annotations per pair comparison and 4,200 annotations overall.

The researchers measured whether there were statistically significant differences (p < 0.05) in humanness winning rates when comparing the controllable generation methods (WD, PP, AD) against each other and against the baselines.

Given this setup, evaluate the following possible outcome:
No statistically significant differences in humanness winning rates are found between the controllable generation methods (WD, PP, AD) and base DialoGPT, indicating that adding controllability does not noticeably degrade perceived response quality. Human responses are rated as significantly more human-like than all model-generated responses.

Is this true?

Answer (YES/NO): NO